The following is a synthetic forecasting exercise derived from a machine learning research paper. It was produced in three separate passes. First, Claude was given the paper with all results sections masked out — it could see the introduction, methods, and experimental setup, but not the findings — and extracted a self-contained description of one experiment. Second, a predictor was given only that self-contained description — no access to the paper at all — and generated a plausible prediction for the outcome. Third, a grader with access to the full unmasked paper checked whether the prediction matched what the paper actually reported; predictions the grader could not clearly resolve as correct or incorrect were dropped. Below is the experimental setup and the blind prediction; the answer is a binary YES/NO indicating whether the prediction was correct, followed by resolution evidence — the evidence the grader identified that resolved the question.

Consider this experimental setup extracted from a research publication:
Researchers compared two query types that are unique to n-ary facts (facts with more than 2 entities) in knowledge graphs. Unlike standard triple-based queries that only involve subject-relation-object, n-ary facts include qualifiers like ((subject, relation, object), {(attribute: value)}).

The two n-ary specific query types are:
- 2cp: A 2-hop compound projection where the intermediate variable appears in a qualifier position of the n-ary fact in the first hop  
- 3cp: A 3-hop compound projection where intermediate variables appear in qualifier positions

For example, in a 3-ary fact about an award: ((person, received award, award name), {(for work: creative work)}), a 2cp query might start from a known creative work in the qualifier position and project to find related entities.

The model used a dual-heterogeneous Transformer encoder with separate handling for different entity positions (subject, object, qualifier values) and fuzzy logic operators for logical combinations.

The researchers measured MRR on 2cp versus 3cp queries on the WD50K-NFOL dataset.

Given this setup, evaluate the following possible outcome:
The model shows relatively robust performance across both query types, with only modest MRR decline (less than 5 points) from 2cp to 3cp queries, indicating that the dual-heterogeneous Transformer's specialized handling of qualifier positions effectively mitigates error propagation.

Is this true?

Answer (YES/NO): NO